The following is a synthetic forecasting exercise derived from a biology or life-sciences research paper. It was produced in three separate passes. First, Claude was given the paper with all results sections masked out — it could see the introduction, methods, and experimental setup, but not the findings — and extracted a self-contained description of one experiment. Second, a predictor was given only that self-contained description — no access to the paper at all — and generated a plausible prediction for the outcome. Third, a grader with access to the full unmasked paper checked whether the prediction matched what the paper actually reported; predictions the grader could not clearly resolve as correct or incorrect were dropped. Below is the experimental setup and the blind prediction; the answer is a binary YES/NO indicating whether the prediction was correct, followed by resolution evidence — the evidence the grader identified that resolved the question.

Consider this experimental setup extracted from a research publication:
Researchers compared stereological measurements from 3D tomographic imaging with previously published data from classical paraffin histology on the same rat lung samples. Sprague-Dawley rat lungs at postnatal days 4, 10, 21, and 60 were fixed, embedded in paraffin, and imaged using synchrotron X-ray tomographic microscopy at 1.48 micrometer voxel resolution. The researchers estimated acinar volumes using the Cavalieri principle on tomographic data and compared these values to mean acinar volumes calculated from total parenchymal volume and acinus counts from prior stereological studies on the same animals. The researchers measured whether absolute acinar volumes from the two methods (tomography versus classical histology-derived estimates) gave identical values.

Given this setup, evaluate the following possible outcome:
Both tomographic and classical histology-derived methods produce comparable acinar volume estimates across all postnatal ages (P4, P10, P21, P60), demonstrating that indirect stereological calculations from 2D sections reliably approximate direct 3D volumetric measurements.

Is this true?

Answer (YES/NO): NO